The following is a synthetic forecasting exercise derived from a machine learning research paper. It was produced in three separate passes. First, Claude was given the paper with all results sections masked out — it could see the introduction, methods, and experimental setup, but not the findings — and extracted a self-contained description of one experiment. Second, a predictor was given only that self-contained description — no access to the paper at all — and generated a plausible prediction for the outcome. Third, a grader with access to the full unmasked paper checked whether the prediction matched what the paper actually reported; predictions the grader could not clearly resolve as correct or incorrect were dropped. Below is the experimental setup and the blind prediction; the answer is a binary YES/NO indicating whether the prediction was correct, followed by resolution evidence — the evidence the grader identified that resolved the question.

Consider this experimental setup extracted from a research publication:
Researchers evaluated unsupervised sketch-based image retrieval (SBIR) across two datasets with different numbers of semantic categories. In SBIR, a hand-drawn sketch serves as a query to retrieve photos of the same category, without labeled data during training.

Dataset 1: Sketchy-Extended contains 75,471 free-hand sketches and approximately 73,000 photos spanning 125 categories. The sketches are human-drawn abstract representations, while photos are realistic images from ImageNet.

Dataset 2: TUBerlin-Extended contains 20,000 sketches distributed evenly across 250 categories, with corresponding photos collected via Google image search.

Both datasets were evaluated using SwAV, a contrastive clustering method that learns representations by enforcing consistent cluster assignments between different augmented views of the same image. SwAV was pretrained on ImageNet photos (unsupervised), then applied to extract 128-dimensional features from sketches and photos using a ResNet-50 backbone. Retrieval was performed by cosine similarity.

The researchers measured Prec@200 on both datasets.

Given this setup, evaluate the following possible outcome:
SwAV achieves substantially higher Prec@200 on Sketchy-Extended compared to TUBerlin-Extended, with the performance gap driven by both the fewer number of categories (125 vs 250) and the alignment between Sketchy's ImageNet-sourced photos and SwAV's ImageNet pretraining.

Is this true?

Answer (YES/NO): NO